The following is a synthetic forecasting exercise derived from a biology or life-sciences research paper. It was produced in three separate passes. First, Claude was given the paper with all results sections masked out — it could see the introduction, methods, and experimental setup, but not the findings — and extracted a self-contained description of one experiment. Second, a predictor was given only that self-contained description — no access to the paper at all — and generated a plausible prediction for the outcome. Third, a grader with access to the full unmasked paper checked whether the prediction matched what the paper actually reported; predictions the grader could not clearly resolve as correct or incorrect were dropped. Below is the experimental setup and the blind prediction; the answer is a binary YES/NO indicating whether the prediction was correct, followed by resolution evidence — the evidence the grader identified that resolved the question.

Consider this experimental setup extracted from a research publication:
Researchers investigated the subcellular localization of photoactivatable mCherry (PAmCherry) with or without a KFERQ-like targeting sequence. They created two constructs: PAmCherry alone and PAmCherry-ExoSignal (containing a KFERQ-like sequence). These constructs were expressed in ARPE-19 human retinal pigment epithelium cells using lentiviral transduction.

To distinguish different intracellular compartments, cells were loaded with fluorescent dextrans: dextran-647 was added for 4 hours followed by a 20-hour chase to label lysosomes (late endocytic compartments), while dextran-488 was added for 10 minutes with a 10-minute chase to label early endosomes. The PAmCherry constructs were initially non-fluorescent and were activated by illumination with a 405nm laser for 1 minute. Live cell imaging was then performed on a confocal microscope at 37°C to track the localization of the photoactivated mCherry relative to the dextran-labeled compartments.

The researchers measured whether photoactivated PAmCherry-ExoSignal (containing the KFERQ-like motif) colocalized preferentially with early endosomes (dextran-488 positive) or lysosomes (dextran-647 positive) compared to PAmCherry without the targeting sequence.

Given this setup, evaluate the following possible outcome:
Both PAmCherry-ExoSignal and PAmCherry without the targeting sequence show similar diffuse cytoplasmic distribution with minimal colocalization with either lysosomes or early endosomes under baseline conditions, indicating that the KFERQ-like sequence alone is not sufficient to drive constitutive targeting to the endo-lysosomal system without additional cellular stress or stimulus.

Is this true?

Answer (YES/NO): NO